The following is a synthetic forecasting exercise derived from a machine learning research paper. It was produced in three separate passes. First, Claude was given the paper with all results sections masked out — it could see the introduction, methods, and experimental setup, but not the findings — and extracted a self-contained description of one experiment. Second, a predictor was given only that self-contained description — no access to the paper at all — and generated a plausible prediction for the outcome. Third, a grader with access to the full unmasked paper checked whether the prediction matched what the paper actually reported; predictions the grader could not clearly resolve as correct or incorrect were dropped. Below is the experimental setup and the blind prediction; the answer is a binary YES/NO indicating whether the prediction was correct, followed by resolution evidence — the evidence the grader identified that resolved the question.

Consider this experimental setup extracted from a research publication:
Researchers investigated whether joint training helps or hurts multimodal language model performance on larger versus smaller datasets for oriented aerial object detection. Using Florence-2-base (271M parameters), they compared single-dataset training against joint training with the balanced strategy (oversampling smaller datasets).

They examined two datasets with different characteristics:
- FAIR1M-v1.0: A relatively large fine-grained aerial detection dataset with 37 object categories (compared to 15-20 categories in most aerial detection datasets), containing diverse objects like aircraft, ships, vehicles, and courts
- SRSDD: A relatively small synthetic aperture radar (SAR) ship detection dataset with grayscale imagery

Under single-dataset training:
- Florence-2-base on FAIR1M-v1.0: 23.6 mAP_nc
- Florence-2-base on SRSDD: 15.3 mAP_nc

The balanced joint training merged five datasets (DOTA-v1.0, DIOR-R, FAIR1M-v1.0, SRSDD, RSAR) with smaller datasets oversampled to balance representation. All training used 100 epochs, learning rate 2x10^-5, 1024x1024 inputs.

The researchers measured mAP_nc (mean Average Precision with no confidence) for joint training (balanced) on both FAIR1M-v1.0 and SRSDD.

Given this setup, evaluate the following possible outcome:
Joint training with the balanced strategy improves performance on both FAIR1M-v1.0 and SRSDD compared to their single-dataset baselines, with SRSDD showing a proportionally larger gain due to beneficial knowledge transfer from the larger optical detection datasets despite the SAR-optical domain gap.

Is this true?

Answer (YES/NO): NO